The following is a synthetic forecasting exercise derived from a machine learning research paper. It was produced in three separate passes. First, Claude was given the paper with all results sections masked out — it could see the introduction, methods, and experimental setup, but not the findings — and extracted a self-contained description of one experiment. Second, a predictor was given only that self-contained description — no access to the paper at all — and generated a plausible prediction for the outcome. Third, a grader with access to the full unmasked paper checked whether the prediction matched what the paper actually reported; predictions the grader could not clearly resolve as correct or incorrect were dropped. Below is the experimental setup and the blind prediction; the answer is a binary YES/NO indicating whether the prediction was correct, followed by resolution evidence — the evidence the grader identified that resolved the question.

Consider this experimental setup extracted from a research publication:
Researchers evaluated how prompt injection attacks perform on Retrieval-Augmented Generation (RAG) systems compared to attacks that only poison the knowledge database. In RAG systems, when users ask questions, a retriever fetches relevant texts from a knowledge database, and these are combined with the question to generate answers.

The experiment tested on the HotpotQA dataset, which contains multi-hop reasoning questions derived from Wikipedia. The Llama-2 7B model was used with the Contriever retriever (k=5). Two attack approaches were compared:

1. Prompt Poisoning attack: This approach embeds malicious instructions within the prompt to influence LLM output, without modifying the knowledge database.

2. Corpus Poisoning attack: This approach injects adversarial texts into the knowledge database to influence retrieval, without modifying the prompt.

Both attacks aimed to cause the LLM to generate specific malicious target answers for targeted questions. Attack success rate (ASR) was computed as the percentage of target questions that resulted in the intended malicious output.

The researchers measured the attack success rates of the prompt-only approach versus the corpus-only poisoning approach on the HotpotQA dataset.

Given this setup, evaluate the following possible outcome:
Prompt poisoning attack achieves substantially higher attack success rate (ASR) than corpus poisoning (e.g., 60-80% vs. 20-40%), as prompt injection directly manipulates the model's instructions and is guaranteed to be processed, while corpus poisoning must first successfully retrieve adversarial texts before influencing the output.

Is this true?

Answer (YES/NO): YES